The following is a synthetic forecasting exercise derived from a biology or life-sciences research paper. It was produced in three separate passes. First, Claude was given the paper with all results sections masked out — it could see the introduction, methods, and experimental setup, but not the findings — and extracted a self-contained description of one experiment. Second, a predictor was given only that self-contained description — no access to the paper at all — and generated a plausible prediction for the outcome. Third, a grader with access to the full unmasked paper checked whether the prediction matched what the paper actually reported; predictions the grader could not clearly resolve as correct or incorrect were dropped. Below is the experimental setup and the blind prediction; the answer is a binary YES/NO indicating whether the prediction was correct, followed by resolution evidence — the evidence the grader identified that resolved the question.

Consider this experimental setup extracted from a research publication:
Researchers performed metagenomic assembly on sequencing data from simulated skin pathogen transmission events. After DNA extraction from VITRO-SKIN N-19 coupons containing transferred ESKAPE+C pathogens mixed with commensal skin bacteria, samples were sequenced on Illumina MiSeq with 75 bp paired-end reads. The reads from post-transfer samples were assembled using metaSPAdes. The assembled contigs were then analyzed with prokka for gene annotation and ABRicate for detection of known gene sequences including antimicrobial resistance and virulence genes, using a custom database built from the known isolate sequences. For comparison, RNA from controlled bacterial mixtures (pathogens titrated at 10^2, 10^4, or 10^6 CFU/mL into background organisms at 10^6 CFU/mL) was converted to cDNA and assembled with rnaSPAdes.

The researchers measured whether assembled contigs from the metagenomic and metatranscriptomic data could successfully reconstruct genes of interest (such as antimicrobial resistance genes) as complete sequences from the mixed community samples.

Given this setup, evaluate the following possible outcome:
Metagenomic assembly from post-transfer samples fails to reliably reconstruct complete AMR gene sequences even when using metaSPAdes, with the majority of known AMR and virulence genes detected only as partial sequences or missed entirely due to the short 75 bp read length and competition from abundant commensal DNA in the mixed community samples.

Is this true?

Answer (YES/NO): NO